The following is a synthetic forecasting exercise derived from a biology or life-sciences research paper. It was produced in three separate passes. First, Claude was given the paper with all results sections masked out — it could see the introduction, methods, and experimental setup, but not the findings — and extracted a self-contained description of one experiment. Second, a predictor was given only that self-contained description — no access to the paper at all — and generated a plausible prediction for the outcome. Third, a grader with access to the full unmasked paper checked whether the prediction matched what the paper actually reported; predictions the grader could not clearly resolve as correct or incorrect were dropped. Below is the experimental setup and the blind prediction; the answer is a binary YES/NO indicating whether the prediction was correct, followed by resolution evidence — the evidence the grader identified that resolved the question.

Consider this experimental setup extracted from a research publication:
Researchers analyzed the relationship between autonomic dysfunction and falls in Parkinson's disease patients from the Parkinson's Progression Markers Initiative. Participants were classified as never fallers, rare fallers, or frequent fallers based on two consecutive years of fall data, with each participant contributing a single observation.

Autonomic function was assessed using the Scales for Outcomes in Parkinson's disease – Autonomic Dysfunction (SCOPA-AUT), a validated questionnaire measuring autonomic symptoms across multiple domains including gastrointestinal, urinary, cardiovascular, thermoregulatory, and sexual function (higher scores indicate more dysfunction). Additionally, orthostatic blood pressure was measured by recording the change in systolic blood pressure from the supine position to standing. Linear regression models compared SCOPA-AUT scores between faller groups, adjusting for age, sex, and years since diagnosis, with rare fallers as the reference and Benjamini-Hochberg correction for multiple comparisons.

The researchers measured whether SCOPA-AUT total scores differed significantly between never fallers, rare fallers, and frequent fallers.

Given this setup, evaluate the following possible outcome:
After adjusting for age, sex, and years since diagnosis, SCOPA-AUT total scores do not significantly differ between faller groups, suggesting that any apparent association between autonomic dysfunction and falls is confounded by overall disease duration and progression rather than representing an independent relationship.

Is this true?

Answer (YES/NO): NO